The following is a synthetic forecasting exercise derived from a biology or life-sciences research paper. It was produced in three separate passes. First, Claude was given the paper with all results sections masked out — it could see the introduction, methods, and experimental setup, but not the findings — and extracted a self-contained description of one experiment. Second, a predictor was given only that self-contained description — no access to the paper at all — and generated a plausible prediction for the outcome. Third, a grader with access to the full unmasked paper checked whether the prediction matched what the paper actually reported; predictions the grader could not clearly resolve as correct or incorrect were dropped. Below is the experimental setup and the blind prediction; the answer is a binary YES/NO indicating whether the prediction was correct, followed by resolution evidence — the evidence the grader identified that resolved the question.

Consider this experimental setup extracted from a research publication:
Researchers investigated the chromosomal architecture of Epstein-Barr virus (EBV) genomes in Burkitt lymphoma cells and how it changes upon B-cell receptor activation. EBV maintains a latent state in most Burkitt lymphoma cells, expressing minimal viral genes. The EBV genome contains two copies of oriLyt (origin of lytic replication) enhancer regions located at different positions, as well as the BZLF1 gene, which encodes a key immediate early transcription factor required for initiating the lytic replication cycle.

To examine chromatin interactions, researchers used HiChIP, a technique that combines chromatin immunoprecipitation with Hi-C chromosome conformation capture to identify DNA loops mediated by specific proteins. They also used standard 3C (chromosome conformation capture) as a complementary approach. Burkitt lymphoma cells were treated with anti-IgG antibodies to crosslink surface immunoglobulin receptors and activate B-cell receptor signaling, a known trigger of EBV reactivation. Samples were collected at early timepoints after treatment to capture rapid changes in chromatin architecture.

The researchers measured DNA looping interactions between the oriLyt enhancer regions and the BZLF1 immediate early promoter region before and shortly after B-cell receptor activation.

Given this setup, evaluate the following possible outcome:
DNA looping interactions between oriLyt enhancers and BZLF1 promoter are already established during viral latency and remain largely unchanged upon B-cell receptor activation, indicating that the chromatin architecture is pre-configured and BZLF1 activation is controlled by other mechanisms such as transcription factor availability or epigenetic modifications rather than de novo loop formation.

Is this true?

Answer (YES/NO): NO